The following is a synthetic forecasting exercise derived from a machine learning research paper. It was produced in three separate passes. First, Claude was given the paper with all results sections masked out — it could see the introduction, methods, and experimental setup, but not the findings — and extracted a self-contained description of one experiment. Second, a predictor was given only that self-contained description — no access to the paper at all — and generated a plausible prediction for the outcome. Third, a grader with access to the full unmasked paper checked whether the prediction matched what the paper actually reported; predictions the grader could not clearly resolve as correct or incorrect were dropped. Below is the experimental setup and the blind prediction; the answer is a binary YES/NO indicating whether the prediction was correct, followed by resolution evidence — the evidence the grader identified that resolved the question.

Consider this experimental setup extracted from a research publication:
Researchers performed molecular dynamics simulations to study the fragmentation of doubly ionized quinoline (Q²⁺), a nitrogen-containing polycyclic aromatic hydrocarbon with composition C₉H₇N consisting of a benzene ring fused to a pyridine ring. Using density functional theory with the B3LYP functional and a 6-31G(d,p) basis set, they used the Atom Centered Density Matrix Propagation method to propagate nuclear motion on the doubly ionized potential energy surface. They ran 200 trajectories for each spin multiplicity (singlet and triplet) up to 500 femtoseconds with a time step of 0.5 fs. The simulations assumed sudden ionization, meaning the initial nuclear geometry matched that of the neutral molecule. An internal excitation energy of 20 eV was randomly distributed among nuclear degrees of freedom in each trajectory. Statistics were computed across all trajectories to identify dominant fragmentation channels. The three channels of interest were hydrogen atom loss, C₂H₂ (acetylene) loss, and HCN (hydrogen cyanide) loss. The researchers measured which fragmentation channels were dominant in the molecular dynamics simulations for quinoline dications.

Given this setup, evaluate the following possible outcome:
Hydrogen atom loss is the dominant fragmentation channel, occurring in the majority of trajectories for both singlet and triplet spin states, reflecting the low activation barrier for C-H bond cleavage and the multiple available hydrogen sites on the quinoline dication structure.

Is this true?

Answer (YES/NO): NO